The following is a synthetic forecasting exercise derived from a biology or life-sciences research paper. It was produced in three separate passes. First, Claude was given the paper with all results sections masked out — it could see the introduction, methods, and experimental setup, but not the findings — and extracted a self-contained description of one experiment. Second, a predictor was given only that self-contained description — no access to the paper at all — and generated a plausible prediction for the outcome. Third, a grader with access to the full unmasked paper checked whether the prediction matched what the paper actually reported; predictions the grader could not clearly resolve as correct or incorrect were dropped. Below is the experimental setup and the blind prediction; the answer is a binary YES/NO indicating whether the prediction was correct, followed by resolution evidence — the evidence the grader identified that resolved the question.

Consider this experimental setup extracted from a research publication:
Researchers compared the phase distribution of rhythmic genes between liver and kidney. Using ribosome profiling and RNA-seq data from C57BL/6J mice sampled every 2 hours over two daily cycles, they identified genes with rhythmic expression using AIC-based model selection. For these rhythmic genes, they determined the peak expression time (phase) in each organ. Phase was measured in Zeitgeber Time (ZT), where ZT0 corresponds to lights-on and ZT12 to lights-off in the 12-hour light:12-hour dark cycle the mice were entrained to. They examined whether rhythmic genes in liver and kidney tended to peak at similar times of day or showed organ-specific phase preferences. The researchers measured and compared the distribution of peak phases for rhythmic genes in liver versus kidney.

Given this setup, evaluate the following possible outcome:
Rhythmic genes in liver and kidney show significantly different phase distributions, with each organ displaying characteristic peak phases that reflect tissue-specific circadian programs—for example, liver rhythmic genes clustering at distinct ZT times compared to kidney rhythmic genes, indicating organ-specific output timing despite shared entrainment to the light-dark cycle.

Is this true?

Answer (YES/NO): YES